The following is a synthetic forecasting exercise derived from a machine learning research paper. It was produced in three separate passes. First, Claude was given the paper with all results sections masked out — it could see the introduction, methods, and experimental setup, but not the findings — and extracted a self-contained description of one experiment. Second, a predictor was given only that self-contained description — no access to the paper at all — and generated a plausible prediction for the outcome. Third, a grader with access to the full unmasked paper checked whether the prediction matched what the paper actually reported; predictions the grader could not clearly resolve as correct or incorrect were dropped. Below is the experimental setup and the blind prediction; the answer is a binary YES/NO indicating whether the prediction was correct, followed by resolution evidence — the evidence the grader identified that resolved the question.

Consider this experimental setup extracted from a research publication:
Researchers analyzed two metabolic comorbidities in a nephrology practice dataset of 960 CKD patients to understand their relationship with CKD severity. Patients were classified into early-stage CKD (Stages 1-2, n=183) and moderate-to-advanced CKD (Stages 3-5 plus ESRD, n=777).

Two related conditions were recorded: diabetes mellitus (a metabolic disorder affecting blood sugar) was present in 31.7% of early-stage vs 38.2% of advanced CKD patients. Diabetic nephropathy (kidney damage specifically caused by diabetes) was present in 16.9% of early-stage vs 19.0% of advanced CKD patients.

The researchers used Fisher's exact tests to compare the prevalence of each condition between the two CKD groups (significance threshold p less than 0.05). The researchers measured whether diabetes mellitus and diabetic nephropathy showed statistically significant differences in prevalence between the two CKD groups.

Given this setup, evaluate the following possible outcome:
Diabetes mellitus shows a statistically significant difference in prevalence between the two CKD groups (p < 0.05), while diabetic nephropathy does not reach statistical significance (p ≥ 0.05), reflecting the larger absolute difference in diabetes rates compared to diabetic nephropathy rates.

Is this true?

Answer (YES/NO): YES